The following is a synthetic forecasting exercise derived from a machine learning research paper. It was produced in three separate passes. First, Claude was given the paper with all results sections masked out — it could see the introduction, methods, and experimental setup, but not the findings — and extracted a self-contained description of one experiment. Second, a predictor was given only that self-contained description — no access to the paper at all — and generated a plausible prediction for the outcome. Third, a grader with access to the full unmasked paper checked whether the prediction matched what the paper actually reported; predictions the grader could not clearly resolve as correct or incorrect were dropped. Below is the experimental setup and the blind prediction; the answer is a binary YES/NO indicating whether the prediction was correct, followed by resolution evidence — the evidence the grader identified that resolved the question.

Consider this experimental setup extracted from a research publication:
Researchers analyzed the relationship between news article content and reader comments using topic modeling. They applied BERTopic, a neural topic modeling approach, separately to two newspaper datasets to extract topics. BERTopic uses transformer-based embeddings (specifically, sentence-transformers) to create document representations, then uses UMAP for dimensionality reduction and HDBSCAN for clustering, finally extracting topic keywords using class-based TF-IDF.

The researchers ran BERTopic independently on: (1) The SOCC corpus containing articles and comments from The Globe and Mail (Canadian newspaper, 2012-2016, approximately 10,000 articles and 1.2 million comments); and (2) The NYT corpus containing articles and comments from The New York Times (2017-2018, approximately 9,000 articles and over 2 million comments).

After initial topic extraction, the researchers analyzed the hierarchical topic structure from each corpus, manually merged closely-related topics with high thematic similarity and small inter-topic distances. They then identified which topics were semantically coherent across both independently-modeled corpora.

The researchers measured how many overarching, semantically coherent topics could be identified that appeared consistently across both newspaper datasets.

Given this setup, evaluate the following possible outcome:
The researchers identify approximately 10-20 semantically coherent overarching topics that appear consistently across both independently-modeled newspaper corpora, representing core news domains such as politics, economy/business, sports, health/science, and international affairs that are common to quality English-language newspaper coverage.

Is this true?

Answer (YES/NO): NO